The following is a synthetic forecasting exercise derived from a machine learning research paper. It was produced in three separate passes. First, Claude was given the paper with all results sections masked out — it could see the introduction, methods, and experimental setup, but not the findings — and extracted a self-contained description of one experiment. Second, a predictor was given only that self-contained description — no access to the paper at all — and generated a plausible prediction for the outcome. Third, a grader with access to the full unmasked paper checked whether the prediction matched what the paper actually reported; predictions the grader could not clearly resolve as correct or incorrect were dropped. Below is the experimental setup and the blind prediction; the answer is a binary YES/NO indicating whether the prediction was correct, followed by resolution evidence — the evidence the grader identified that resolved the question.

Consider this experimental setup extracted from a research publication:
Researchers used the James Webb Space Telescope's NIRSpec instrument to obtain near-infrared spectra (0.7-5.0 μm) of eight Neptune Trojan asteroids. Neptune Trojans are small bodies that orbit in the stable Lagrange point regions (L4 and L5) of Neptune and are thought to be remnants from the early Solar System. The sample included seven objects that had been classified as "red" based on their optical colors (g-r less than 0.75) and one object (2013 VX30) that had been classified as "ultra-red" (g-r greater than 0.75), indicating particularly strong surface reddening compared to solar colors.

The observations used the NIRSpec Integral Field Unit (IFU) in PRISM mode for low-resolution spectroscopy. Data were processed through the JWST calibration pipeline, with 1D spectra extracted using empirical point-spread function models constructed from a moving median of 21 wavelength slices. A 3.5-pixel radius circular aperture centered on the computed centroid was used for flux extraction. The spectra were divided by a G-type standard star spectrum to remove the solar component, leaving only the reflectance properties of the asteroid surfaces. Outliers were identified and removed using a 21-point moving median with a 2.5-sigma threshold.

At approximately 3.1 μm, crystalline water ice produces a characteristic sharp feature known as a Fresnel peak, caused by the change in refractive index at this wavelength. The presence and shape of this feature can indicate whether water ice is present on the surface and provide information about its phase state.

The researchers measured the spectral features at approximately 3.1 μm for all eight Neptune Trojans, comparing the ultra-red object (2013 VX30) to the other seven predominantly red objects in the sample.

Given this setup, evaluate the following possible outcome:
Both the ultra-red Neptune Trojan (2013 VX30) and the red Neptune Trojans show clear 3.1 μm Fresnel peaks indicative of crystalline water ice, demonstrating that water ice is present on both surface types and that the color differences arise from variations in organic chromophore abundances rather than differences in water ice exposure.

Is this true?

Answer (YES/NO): NO